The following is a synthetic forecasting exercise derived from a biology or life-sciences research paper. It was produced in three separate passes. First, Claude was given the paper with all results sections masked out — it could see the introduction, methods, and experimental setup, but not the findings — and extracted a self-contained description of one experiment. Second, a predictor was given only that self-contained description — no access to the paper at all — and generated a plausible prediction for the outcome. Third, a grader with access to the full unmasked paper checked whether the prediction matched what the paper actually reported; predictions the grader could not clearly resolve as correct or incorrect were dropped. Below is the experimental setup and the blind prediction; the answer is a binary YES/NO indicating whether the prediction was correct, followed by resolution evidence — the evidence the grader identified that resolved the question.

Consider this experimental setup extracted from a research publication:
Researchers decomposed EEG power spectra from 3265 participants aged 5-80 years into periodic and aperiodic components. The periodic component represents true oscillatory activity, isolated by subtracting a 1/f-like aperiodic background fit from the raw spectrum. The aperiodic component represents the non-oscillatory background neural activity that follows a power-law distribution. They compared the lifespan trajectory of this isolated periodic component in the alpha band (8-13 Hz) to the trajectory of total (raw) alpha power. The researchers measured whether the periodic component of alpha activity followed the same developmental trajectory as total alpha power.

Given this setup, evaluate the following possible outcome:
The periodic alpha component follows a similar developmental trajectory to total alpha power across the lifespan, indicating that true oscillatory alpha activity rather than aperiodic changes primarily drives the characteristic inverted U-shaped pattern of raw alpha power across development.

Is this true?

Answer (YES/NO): YES